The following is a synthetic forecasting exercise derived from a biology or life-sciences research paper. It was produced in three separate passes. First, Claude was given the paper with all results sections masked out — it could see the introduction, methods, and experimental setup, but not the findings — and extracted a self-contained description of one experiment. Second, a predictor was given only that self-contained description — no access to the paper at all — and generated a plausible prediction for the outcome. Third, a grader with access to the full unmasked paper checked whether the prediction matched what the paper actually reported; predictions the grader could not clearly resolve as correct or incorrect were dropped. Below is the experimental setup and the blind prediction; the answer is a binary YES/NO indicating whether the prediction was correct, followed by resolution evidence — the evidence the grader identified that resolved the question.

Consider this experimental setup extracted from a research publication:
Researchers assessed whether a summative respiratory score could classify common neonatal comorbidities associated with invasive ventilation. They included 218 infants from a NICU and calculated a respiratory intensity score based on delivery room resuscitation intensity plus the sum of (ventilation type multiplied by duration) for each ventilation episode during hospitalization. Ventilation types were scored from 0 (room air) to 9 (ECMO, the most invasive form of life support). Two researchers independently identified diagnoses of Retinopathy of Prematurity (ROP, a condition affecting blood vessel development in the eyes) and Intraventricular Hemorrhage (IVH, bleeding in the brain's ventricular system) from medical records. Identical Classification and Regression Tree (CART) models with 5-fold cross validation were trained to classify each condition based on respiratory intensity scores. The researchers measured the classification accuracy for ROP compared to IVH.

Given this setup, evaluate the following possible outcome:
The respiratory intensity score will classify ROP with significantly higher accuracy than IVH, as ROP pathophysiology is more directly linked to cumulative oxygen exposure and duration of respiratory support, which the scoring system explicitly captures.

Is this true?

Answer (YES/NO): YES